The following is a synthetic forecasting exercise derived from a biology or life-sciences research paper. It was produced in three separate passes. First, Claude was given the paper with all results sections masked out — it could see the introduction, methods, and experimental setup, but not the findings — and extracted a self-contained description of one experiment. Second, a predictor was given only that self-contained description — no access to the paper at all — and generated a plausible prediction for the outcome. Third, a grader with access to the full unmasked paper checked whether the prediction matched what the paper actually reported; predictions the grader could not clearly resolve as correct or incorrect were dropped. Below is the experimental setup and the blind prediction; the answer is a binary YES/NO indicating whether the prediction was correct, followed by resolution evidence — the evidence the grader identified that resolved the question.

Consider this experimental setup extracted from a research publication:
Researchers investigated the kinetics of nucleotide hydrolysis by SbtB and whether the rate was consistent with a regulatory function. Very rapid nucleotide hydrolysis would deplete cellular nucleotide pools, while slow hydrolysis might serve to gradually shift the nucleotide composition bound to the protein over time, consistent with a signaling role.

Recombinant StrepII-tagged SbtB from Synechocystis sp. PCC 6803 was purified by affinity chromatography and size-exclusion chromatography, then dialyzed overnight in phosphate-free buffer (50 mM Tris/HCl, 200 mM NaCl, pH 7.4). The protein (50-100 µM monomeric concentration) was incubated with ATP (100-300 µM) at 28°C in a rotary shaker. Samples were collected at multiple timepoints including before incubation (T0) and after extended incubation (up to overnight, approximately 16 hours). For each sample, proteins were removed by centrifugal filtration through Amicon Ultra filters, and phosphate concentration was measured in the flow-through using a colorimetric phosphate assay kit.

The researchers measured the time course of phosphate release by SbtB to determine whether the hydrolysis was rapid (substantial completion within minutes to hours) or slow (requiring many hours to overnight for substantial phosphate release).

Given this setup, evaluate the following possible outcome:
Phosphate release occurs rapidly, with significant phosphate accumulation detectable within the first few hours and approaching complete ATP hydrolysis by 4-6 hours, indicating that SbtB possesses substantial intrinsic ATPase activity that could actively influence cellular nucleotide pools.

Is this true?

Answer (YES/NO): NO